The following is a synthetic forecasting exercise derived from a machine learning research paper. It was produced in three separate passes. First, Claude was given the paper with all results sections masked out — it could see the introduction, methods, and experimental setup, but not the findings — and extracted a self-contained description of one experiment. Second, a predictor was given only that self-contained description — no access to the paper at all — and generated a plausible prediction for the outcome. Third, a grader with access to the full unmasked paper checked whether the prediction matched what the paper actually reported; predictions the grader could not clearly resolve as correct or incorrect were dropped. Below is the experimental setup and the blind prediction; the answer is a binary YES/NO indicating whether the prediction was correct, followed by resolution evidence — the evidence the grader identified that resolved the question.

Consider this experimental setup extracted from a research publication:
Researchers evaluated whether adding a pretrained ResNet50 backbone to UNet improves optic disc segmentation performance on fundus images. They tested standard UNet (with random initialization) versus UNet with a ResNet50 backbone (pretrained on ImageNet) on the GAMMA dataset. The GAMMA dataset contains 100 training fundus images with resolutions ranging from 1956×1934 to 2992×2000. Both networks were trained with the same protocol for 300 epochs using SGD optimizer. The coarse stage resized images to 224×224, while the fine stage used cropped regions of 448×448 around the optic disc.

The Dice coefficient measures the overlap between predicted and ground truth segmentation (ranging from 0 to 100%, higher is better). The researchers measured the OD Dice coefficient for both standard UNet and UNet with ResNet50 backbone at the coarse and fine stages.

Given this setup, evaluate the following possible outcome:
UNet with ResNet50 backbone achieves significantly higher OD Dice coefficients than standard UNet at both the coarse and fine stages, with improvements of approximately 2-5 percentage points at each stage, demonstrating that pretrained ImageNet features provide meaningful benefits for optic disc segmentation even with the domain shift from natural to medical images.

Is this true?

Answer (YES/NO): NO